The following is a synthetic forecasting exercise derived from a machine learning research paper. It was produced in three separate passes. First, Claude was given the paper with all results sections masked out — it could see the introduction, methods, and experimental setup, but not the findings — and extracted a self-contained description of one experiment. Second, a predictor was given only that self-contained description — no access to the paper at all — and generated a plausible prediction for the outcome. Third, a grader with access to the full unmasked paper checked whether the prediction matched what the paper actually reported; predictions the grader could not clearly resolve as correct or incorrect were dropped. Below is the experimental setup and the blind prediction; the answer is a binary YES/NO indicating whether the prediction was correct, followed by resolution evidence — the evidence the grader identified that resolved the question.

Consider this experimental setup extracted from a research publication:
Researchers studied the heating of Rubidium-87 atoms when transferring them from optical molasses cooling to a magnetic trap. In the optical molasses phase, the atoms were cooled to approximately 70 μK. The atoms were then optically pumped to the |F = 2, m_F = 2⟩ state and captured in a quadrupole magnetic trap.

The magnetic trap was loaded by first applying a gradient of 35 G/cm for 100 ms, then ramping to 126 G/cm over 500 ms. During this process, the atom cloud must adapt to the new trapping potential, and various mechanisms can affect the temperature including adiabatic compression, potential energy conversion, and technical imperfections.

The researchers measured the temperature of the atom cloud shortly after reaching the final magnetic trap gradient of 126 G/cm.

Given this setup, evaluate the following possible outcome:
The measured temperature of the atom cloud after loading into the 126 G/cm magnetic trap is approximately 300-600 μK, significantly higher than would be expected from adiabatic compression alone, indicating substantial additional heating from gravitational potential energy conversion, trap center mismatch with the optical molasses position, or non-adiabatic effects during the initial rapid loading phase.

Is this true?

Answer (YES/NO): NO